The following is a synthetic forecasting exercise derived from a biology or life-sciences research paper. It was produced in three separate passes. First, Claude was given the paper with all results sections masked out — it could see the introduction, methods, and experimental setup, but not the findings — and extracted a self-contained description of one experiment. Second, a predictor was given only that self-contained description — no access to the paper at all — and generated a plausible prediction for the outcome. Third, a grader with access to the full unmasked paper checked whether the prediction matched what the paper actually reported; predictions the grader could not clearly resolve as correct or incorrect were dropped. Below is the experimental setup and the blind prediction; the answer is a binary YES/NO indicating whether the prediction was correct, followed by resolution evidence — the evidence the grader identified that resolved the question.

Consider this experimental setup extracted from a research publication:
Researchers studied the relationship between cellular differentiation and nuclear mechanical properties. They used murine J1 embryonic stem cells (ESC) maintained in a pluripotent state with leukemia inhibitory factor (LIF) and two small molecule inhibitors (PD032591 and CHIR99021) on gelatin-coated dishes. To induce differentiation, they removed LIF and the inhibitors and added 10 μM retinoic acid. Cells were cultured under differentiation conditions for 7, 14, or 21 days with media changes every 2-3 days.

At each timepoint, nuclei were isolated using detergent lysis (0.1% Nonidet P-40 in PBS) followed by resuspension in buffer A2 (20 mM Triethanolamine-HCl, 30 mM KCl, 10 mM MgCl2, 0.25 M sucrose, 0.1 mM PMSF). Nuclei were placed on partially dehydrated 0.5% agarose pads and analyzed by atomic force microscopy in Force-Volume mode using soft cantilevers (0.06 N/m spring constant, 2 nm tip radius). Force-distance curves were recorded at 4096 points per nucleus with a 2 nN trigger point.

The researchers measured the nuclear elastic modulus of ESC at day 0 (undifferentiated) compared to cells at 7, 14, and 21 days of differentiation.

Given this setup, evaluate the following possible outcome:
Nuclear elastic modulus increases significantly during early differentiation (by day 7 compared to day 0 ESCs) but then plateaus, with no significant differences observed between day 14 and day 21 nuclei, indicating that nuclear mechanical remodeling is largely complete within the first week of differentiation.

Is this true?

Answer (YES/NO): NO